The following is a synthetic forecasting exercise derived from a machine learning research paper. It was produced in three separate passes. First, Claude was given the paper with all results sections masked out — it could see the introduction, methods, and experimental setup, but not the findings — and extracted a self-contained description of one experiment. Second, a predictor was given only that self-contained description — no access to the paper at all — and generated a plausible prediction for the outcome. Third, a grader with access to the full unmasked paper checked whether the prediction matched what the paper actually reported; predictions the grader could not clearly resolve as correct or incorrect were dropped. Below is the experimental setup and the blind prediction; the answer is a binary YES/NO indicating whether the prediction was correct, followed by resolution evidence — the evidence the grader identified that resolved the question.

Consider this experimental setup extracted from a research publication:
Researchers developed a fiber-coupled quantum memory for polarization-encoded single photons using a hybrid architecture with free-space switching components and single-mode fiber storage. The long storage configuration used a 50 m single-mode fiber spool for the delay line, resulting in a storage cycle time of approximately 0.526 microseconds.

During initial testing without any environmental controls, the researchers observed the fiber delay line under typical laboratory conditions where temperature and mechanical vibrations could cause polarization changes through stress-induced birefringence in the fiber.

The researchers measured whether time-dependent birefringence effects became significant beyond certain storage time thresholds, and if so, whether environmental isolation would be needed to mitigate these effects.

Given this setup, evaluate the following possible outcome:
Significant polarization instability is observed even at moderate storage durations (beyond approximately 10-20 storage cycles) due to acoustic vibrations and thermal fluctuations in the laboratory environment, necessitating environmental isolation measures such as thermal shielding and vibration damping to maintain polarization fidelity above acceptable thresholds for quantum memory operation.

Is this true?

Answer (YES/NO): NO